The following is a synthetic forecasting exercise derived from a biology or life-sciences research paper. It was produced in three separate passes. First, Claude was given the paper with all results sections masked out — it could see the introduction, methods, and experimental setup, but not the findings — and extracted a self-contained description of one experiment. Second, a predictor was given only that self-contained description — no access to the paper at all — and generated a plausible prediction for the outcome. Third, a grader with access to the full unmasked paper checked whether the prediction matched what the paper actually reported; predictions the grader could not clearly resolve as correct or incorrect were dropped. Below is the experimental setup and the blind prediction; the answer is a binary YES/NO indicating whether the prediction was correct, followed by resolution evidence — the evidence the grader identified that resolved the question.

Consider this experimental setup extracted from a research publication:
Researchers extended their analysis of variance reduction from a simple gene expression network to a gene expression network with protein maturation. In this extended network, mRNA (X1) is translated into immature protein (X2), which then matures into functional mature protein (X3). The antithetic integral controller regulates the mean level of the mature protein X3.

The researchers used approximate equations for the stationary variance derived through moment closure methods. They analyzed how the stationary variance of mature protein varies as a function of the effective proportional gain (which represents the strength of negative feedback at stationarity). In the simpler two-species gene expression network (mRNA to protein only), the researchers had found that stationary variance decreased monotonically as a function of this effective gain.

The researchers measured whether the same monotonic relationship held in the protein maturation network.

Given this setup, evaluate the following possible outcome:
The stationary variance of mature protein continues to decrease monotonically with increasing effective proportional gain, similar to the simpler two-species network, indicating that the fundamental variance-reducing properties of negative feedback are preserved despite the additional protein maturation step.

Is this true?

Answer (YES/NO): NO